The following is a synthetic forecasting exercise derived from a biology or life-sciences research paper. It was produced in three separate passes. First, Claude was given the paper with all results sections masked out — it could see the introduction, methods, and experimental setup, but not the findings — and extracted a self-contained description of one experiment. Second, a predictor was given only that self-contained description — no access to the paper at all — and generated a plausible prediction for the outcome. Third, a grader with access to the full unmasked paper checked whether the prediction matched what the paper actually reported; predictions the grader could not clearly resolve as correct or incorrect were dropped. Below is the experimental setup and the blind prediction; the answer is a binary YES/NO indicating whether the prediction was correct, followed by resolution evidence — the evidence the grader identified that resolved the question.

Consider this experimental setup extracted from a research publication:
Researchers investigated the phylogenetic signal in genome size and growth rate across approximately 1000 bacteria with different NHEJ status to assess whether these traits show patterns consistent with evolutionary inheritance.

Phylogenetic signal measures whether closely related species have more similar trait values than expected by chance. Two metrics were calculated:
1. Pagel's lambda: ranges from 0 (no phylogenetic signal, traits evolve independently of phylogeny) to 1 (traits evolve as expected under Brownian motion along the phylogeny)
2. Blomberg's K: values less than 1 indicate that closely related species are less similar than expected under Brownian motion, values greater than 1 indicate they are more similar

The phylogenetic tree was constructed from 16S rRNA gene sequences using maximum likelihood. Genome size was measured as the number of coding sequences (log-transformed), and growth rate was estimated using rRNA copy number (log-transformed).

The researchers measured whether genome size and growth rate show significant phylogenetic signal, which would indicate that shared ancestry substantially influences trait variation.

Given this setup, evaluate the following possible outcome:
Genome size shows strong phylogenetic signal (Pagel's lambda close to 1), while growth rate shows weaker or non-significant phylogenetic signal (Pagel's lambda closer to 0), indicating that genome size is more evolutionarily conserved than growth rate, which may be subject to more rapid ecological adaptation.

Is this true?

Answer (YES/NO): NO